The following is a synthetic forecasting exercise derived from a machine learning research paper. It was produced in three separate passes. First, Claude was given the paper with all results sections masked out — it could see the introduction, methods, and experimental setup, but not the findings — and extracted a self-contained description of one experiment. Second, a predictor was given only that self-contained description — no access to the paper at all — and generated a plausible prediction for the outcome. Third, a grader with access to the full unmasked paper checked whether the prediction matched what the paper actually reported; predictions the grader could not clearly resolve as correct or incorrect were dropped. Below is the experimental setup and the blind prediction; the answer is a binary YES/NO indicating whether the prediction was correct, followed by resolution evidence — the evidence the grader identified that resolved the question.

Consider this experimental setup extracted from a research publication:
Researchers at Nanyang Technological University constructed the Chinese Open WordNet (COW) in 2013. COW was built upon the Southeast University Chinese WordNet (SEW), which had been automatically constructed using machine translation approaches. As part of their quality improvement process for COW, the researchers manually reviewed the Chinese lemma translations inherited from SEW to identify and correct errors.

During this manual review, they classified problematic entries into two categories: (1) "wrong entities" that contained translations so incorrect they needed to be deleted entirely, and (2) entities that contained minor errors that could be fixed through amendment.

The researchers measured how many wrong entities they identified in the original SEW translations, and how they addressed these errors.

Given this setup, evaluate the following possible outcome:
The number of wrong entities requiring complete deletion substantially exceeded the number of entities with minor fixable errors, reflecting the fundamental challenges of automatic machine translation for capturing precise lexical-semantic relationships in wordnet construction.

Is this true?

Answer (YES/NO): YES